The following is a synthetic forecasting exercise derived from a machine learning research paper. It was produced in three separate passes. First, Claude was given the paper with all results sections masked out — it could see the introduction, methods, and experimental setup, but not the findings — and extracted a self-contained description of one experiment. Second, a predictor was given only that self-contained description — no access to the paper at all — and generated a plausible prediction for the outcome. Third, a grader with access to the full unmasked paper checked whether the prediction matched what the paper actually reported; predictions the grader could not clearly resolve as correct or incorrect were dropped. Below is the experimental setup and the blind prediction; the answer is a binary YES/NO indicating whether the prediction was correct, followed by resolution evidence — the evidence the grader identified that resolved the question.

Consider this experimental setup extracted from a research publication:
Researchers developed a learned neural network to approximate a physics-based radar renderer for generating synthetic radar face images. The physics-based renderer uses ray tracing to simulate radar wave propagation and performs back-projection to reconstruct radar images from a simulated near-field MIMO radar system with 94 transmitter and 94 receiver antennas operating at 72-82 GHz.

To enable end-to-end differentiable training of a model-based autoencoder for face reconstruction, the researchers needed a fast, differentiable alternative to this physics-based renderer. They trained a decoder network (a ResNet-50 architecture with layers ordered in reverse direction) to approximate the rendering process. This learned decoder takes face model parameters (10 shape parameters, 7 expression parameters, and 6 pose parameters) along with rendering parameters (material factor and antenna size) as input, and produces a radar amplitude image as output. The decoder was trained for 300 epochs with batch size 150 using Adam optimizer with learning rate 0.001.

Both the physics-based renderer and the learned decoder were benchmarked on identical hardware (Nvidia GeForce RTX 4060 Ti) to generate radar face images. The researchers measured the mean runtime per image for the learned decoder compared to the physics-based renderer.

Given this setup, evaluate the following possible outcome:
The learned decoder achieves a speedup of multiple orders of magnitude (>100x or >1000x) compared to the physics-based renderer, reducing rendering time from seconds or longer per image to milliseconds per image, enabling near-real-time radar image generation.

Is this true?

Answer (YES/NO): YES